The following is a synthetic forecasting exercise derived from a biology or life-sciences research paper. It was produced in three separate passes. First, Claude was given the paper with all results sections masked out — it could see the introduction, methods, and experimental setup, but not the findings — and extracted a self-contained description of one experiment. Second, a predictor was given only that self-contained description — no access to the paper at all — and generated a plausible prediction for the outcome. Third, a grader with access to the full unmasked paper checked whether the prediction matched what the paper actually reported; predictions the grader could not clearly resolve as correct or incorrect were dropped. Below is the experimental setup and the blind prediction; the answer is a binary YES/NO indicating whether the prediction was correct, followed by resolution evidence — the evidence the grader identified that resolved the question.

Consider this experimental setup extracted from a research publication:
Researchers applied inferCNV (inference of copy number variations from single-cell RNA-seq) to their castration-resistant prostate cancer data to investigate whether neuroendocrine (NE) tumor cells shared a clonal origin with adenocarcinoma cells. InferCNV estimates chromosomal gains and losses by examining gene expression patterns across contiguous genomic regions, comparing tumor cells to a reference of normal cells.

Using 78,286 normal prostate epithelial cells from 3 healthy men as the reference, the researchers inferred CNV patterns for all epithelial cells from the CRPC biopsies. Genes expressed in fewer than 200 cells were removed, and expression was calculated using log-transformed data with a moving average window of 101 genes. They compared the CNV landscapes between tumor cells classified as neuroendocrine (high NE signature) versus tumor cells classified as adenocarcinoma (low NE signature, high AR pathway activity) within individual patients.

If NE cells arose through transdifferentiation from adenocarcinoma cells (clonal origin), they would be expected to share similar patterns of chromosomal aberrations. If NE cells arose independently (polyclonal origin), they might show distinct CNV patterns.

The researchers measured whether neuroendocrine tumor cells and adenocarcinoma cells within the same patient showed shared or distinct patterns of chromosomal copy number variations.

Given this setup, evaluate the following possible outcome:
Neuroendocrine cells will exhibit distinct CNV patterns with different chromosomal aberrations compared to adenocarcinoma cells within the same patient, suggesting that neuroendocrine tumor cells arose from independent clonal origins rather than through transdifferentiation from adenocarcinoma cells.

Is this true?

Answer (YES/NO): NO